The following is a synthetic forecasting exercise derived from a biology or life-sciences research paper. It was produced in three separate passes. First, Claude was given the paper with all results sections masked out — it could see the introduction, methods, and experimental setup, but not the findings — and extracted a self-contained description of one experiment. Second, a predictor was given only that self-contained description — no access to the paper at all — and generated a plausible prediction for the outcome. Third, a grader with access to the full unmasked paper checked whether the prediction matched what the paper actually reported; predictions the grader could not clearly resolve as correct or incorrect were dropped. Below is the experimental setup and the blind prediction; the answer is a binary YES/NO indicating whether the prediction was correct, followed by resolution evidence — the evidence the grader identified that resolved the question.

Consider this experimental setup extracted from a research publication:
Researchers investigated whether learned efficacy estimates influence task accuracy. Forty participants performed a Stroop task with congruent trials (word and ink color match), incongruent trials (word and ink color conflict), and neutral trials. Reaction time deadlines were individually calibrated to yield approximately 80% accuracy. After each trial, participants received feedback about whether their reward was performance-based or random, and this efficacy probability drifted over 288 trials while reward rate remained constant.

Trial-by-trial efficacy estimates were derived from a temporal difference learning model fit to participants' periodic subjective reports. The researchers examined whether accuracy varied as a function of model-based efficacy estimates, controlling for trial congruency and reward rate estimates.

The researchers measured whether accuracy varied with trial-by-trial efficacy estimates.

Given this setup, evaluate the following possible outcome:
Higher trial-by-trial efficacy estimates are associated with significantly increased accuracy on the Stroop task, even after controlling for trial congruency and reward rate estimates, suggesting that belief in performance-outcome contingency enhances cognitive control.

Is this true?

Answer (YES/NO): NO